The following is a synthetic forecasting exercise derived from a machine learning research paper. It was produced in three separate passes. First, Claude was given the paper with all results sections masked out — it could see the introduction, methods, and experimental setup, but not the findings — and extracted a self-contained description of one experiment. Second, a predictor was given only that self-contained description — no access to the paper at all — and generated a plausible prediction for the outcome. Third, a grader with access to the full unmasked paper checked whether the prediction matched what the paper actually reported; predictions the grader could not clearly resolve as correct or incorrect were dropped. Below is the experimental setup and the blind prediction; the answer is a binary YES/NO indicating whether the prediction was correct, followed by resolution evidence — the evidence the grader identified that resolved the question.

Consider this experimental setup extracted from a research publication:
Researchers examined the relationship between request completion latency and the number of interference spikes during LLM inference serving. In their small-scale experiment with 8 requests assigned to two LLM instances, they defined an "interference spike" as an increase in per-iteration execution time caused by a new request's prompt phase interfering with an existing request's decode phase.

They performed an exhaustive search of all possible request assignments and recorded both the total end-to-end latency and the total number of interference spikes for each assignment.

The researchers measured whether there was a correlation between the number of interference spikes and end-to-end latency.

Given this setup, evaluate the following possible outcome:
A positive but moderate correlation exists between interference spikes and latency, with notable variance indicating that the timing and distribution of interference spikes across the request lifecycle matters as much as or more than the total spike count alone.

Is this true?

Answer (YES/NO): NO